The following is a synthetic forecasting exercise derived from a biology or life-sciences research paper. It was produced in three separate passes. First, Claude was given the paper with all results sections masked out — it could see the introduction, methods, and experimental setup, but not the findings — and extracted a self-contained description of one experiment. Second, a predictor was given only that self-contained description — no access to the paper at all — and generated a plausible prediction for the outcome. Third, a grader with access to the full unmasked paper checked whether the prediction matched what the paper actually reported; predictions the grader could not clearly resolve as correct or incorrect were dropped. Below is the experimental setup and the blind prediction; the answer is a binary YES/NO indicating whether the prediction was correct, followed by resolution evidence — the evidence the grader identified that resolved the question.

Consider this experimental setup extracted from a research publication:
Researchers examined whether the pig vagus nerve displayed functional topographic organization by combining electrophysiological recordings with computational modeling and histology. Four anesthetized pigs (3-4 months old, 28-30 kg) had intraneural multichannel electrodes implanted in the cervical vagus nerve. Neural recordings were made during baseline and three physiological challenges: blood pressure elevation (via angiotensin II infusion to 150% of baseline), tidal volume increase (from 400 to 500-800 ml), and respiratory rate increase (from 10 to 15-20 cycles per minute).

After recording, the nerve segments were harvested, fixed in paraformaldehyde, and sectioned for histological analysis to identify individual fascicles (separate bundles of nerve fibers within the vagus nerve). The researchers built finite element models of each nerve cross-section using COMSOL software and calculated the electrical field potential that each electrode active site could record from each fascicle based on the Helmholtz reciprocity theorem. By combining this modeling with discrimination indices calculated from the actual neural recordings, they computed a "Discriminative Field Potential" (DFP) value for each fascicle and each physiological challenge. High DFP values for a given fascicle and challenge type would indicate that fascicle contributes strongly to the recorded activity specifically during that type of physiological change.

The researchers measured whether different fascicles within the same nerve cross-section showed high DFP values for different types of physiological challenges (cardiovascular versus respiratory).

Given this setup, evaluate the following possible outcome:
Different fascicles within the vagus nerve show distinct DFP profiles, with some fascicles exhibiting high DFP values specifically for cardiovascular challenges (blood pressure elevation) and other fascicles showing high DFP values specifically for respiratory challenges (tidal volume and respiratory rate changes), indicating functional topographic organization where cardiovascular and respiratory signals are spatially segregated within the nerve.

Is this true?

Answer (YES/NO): YES